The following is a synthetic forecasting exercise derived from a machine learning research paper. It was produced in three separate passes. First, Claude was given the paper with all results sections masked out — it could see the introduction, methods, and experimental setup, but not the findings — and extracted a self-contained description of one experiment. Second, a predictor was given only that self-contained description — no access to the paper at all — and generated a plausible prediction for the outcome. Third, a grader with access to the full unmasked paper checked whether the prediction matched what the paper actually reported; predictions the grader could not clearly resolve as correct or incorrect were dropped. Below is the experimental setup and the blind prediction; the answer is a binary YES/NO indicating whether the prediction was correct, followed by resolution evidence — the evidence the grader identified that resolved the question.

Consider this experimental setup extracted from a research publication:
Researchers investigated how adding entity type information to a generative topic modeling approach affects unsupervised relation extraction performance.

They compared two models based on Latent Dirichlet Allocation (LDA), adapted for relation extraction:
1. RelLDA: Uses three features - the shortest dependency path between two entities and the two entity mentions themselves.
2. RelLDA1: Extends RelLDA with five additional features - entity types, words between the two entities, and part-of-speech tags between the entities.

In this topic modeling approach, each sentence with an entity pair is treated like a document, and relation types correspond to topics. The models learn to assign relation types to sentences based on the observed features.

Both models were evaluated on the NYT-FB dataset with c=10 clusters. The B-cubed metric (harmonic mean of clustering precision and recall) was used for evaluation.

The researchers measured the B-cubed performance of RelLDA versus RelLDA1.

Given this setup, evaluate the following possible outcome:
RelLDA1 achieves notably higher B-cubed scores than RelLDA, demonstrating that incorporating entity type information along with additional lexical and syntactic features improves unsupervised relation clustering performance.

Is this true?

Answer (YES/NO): YES